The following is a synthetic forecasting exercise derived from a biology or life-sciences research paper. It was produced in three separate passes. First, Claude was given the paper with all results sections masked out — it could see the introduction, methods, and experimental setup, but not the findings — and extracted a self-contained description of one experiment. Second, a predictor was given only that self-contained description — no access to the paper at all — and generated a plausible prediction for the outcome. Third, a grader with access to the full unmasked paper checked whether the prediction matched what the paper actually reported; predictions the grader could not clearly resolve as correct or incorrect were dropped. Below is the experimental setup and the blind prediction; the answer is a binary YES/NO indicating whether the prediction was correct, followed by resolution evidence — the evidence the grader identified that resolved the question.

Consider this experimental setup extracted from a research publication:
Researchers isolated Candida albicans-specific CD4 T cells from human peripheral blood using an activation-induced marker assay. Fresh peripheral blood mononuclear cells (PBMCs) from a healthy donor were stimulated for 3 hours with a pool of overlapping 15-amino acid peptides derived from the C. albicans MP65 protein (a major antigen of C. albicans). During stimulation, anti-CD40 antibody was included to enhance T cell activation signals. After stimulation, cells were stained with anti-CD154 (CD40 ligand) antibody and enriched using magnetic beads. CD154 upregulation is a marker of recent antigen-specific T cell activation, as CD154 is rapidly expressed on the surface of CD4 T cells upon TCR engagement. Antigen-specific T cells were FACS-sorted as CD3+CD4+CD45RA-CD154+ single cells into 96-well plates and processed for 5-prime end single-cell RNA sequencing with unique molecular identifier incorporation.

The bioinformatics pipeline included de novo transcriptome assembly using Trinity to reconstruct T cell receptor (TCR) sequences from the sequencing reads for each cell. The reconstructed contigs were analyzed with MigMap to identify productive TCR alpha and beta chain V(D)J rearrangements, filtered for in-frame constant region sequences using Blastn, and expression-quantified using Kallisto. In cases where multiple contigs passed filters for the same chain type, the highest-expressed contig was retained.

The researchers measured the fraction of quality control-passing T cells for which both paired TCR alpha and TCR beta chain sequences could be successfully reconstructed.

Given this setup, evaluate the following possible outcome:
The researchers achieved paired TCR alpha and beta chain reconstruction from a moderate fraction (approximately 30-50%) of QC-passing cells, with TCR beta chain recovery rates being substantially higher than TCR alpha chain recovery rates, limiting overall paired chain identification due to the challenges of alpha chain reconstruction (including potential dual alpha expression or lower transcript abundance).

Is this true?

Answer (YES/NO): NO